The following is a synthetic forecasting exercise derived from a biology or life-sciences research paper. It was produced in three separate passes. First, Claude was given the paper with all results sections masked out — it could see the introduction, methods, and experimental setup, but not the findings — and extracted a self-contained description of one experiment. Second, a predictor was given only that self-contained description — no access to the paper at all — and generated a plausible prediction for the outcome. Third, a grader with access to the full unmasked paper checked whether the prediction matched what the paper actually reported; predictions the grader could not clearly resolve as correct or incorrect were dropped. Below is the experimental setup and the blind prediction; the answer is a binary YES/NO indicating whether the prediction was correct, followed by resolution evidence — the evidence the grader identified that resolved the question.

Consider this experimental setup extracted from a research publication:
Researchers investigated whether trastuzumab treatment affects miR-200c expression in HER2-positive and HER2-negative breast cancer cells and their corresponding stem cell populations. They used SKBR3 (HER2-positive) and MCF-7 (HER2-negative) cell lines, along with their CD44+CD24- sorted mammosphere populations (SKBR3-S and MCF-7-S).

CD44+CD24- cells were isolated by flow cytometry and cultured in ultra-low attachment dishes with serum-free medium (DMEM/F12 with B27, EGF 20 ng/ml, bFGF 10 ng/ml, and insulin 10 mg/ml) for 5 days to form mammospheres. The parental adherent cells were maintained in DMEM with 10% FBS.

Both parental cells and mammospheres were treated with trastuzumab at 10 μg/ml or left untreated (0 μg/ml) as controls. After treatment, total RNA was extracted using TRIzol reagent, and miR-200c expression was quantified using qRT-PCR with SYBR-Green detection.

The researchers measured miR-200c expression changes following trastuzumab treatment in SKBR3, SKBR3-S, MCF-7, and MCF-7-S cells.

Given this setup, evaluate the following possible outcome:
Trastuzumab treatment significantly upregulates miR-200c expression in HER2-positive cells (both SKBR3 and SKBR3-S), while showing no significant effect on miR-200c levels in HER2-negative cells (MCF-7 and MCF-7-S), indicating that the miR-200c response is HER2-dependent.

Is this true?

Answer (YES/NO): YES